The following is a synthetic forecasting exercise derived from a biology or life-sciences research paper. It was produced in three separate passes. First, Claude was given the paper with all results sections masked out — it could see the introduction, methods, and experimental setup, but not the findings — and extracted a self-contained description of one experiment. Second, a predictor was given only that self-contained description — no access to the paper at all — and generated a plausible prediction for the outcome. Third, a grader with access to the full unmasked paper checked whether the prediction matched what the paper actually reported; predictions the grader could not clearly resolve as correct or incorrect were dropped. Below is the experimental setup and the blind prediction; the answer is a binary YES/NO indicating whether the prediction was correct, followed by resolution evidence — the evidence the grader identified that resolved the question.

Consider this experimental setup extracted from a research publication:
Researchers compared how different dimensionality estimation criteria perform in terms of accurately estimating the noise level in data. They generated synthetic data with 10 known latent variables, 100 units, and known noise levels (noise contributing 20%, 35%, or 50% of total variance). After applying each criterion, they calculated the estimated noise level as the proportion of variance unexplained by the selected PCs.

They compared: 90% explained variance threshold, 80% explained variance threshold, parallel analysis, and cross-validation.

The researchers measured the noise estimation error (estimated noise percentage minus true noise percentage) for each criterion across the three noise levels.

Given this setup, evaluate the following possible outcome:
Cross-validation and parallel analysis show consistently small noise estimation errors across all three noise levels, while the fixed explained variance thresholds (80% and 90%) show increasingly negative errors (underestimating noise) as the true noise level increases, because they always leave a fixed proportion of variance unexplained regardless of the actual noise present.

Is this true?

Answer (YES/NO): YES